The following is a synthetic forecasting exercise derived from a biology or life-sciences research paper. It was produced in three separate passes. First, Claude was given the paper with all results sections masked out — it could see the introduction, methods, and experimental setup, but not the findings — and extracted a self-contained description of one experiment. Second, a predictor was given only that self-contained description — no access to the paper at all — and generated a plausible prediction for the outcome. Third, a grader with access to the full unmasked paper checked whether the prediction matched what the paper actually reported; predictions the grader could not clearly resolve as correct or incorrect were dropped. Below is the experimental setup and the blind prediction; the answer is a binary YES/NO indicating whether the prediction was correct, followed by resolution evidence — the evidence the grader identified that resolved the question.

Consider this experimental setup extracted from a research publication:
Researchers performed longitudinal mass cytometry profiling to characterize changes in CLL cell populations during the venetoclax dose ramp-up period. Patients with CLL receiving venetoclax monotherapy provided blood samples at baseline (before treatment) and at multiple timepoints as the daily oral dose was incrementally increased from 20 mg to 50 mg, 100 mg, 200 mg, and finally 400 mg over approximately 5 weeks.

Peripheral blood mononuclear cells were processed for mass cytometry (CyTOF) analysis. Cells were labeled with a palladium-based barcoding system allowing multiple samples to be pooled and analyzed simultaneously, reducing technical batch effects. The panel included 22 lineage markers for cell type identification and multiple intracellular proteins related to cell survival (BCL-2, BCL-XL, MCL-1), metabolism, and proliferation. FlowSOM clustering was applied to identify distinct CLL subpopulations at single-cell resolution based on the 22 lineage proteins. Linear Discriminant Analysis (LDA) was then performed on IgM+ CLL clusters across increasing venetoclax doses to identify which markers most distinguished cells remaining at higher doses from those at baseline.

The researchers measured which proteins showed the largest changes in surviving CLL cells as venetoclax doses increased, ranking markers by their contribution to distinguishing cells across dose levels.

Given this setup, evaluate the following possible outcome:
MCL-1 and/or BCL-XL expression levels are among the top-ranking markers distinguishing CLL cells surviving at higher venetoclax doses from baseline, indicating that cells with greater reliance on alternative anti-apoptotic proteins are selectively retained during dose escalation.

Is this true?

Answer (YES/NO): NO